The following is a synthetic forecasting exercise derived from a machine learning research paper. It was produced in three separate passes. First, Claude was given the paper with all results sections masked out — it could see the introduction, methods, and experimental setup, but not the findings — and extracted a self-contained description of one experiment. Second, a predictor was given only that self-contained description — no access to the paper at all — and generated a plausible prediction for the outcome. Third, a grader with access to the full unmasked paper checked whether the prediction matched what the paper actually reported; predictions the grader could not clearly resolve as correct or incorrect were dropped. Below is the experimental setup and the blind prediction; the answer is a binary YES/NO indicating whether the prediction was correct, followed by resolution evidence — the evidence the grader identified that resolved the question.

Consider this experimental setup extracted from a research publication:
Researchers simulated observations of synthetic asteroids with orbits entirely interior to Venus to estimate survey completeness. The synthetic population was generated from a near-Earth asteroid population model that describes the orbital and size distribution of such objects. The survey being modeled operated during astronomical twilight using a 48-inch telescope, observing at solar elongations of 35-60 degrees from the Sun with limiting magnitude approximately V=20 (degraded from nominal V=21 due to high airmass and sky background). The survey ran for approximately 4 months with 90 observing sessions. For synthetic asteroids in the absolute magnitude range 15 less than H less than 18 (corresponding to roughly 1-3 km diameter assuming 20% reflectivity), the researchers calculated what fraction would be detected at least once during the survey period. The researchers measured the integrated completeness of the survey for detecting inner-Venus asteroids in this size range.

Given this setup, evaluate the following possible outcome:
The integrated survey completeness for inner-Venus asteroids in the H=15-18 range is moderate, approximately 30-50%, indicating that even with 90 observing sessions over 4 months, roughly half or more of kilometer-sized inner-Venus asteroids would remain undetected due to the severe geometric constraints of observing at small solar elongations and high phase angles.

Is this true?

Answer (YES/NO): NO